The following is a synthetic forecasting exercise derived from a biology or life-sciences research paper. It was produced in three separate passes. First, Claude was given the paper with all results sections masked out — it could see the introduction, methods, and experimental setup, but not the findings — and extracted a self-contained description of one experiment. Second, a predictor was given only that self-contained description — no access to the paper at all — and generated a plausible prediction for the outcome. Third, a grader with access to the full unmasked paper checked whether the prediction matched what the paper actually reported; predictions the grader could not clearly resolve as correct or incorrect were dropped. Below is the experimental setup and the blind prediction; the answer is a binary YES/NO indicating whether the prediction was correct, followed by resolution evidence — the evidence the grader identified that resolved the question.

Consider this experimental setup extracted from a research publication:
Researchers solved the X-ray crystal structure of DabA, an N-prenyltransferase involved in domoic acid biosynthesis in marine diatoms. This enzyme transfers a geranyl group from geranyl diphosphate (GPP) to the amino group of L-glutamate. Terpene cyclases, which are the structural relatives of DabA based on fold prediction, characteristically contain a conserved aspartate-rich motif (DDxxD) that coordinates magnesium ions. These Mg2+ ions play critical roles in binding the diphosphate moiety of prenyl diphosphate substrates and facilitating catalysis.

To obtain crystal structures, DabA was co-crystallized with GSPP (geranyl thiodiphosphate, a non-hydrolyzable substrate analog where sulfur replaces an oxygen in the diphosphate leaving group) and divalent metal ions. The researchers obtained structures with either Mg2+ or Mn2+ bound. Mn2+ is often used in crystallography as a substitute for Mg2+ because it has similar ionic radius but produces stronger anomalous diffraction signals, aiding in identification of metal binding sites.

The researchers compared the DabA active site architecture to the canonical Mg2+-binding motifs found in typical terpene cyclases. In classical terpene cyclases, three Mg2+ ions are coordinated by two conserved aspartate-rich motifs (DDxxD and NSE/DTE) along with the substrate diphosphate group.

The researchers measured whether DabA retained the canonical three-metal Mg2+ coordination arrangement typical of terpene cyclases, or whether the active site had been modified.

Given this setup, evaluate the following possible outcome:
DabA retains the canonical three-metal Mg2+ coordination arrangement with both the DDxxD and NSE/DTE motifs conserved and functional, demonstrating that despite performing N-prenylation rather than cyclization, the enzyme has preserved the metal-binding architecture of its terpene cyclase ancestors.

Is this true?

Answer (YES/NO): NO